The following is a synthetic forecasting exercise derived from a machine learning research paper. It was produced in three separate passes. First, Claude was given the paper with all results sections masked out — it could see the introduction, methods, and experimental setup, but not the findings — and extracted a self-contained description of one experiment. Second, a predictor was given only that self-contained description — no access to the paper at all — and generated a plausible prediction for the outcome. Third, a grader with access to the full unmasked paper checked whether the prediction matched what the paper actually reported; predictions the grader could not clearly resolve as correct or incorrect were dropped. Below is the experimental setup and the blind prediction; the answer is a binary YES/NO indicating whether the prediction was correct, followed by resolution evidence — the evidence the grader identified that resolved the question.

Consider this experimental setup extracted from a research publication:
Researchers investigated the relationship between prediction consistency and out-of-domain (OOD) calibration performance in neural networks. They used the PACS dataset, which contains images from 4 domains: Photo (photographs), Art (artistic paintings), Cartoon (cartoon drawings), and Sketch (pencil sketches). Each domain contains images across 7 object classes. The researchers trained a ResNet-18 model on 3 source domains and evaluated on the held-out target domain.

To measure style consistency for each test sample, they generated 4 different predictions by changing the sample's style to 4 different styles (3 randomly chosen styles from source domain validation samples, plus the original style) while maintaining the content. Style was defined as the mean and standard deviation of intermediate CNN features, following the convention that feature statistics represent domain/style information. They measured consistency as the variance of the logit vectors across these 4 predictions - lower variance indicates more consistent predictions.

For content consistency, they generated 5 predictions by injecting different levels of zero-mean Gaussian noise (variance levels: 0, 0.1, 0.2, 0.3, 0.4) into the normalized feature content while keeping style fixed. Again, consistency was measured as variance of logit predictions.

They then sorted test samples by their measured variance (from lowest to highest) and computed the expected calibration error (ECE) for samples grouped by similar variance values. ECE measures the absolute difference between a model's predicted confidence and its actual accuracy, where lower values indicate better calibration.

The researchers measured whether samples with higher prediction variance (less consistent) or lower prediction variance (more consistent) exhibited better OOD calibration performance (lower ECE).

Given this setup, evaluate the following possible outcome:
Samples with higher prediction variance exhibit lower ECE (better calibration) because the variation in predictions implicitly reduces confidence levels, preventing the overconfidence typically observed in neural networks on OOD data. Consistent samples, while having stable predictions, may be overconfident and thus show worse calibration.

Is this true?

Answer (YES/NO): NO